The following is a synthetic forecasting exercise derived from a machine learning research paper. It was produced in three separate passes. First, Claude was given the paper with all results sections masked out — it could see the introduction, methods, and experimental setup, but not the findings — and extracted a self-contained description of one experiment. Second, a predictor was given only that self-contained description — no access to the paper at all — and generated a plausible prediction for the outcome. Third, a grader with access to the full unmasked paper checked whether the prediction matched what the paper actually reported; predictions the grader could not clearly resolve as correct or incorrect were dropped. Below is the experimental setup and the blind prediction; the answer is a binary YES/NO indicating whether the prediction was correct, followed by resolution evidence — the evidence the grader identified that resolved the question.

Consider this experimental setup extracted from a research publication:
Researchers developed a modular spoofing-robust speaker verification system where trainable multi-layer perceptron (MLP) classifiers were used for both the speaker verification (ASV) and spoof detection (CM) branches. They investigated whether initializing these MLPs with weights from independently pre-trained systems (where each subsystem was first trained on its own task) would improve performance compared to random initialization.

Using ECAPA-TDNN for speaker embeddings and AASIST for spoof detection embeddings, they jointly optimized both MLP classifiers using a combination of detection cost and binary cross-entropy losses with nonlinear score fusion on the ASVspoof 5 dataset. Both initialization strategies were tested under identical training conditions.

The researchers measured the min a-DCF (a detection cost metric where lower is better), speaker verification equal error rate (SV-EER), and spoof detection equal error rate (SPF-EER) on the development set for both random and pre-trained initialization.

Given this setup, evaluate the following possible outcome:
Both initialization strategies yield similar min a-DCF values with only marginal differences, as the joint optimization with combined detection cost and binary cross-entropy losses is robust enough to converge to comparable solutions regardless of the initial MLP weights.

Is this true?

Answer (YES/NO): YES